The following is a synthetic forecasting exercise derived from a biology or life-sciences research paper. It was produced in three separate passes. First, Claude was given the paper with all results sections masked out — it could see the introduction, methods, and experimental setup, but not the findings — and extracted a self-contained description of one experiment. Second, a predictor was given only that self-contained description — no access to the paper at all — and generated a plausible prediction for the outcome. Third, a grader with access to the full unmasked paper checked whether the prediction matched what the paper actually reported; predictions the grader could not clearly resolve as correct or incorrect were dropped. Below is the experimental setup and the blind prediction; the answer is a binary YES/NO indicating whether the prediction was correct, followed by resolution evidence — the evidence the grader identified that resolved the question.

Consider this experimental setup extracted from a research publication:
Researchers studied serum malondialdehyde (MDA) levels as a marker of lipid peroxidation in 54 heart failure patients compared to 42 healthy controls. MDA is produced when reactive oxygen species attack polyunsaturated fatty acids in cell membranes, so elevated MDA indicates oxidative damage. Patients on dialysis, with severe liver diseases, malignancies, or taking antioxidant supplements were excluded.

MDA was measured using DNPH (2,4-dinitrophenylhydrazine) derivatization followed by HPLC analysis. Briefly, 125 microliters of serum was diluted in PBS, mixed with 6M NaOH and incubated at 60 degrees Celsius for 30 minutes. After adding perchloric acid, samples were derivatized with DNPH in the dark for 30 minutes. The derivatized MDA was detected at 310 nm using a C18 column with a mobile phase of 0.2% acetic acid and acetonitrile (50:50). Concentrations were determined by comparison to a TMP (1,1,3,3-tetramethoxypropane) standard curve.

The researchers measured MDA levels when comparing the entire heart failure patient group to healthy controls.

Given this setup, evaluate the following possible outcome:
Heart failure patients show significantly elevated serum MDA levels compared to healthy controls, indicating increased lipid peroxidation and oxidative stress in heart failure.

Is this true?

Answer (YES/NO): YES